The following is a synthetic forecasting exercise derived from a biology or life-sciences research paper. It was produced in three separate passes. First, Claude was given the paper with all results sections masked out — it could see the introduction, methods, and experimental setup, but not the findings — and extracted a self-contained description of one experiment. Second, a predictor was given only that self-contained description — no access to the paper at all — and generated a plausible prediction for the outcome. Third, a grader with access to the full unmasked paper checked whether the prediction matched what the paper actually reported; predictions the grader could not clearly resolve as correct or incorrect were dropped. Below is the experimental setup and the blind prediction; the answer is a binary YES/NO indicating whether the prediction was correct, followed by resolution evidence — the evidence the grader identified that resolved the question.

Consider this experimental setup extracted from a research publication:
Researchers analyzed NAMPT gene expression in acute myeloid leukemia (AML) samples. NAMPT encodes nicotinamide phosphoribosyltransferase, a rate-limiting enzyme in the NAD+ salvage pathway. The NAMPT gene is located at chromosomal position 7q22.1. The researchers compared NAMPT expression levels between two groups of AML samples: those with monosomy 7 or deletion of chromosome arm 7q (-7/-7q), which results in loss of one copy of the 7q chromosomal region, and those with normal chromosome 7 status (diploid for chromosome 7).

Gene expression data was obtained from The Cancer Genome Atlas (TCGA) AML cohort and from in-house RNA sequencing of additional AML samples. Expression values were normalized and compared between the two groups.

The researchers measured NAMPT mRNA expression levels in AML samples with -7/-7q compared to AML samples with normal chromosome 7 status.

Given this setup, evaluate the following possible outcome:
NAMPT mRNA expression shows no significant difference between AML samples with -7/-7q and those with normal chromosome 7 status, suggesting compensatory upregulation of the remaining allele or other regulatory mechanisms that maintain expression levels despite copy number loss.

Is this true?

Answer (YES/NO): NO